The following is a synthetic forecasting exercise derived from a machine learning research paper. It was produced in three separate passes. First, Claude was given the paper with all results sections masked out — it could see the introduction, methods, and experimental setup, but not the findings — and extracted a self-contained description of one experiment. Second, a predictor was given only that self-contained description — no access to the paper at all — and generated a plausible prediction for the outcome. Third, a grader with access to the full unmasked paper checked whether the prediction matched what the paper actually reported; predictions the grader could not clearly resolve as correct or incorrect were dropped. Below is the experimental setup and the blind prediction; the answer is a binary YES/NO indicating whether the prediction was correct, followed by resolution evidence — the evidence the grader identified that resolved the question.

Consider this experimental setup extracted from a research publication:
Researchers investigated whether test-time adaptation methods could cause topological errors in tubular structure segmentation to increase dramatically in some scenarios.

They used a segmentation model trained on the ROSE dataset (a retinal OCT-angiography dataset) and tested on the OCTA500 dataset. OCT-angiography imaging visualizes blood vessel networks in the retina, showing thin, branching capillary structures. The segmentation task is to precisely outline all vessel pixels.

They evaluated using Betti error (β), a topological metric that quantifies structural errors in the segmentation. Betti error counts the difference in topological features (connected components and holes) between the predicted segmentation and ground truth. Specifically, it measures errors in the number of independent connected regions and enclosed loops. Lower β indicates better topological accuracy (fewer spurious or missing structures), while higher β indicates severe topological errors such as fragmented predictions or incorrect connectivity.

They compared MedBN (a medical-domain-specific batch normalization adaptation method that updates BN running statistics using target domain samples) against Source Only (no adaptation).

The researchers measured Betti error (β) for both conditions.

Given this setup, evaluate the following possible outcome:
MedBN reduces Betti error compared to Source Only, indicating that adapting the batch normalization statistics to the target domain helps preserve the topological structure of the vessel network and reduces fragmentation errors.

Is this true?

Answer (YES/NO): NO